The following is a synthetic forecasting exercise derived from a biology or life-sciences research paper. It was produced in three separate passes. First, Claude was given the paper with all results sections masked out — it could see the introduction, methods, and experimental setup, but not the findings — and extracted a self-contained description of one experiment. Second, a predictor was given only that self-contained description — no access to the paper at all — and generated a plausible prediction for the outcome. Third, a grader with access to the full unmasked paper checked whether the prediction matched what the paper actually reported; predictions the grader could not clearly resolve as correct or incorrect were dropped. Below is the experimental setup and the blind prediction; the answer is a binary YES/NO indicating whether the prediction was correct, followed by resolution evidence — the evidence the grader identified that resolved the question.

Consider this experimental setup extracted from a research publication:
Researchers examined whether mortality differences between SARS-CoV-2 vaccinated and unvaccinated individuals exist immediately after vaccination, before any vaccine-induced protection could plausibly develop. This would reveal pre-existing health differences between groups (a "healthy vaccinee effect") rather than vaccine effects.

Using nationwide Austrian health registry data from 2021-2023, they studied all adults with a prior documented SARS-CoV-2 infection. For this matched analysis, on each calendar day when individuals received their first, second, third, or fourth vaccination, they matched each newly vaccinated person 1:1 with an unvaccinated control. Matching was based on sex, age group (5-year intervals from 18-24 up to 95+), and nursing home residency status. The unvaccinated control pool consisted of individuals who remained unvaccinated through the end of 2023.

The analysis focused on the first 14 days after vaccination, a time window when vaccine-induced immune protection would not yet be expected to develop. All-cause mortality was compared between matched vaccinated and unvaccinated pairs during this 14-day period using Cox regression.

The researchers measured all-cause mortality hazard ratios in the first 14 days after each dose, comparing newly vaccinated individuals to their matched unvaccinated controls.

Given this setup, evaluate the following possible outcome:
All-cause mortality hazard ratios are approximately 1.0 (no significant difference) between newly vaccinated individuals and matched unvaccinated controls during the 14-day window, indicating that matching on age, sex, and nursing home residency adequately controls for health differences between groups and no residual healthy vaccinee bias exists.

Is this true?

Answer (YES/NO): NO